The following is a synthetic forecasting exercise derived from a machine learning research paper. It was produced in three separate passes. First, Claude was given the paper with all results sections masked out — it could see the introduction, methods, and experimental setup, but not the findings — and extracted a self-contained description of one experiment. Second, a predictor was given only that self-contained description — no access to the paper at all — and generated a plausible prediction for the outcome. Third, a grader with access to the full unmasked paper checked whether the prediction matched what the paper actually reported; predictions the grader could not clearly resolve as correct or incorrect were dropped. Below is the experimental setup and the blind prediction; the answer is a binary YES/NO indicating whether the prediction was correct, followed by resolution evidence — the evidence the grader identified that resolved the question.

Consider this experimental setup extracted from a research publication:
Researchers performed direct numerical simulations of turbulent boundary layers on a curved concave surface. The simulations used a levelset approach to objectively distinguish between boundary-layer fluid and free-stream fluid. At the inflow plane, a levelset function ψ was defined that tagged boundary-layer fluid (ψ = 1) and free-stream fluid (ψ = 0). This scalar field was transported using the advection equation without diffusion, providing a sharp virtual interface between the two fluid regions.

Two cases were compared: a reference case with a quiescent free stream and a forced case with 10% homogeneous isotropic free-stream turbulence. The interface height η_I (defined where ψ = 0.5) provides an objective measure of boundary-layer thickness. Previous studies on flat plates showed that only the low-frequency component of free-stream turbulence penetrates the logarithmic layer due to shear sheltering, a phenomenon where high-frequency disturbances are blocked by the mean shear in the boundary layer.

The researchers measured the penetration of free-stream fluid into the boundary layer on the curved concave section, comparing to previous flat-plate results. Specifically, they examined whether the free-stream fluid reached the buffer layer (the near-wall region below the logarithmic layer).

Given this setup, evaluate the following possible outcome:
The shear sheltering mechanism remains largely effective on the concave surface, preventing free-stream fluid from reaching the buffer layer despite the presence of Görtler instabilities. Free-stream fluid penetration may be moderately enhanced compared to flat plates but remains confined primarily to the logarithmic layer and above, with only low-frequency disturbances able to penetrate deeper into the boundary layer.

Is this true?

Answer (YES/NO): NO